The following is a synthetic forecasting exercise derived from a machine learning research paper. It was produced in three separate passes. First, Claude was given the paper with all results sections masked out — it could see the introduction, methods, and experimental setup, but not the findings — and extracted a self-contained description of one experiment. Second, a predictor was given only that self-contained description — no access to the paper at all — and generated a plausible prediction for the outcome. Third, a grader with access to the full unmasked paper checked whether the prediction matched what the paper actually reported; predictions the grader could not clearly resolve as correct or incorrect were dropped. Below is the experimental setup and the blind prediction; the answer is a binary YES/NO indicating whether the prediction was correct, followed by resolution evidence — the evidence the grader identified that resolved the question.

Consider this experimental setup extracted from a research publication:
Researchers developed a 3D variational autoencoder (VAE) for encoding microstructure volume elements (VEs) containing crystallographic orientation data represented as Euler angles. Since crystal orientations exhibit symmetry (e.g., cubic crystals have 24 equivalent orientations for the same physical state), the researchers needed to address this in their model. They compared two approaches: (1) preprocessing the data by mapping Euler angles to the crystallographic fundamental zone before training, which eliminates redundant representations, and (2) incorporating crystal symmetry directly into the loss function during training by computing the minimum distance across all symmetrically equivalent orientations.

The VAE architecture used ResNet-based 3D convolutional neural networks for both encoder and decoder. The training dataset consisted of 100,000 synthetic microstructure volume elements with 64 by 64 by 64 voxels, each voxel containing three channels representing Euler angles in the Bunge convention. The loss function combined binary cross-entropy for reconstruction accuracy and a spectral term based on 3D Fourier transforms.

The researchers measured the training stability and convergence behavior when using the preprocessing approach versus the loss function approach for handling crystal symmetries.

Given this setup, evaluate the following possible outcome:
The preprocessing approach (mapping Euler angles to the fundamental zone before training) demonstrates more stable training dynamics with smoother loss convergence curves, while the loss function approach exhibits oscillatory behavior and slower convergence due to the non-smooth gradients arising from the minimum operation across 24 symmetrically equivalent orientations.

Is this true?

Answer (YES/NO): NO